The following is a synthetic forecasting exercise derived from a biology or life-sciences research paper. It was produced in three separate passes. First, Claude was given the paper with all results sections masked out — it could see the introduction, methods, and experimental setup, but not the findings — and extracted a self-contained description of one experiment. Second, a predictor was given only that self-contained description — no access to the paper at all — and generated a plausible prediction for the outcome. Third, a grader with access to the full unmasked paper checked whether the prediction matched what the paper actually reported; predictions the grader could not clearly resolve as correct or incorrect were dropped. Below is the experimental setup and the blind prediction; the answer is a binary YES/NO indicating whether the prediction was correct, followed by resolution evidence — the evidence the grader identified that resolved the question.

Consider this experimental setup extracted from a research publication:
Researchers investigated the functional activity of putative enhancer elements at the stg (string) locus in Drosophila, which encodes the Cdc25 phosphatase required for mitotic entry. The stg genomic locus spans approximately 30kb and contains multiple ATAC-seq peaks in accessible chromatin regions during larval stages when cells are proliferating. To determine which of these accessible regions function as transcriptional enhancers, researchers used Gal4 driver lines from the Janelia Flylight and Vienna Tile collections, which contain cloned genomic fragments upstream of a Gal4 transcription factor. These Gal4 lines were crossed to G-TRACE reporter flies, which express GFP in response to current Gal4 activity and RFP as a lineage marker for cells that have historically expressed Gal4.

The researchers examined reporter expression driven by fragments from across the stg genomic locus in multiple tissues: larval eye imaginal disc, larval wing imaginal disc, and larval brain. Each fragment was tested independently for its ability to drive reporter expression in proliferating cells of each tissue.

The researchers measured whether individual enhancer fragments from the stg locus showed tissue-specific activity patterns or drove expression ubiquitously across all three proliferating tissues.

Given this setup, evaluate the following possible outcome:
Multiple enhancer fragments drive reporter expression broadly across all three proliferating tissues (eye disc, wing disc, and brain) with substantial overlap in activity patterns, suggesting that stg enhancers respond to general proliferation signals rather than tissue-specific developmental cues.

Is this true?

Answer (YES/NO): NO